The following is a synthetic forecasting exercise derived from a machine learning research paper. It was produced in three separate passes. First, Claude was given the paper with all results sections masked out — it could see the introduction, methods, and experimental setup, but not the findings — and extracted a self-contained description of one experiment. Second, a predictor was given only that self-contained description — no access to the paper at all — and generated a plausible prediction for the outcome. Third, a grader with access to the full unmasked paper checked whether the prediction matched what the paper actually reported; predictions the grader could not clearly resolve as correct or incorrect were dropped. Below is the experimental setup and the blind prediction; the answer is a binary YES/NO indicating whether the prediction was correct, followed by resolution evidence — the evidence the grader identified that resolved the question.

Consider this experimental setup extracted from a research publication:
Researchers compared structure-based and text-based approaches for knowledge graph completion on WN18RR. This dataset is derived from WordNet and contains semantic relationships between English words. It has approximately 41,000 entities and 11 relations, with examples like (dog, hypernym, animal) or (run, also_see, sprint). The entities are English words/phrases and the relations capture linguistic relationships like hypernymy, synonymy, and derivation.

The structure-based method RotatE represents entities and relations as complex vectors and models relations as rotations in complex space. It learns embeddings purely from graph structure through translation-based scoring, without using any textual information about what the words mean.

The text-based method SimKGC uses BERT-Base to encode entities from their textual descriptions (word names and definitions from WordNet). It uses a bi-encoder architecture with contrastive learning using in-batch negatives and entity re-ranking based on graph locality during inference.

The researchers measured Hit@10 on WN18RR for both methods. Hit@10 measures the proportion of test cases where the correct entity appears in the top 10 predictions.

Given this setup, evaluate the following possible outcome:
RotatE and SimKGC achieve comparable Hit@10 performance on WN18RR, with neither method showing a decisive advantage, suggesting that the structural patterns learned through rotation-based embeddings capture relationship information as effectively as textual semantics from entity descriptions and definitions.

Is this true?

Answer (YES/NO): NO